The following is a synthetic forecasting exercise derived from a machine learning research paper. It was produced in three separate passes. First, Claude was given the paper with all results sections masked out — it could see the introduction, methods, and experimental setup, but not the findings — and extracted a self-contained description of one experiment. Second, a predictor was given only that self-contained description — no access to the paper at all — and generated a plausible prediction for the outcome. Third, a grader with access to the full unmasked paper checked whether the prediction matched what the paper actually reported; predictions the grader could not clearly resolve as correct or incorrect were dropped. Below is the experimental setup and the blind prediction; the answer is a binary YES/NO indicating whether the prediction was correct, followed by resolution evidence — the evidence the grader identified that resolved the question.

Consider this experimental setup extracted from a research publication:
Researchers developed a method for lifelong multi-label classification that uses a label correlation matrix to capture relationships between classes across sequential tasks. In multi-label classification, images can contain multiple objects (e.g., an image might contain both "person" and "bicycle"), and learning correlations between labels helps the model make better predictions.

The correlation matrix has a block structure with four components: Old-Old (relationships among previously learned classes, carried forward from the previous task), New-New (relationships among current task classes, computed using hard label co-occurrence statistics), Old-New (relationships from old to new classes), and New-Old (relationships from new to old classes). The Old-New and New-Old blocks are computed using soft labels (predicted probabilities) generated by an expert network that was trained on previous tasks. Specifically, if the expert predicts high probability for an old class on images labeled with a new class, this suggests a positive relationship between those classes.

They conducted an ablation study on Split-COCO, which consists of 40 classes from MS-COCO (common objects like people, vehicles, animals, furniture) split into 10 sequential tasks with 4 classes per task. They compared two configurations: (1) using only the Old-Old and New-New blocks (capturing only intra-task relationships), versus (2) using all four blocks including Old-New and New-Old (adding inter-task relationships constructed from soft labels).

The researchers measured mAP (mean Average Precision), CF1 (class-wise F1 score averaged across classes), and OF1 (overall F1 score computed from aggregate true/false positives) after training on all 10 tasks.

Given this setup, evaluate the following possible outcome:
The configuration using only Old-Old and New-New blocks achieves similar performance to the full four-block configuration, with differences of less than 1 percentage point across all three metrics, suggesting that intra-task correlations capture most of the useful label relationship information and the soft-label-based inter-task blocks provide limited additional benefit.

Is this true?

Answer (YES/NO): NO